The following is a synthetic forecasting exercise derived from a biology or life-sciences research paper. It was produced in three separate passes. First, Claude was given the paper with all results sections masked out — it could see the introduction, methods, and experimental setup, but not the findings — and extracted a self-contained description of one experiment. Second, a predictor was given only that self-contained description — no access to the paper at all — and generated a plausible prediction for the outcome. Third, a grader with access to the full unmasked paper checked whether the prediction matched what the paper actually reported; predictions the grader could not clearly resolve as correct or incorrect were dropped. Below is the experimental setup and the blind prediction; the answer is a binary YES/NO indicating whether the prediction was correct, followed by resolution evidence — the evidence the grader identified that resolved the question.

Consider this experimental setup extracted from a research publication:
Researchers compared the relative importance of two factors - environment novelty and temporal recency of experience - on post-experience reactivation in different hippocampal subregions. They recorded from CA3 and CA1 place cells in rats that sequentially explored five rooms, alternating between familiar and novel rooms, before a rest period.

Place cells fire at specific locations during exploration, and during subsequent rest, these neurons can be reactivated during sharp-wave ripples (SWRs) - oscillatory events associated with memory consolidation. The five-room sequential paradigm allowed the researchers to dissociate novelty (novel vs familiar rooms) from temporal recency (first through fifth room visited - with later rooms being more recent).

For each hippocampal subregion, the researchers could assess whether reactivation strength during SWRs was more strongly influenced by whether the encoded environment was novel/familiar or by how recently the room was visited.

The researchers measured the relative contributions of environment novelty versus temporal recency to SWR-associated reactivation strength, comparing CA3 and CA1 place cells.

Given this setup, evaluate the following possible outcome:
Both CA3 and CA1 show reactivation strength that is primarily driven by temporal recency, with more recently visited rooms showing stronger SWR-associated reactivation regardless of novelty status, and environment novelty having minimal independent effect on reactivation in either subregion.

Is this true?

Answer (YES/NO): NO